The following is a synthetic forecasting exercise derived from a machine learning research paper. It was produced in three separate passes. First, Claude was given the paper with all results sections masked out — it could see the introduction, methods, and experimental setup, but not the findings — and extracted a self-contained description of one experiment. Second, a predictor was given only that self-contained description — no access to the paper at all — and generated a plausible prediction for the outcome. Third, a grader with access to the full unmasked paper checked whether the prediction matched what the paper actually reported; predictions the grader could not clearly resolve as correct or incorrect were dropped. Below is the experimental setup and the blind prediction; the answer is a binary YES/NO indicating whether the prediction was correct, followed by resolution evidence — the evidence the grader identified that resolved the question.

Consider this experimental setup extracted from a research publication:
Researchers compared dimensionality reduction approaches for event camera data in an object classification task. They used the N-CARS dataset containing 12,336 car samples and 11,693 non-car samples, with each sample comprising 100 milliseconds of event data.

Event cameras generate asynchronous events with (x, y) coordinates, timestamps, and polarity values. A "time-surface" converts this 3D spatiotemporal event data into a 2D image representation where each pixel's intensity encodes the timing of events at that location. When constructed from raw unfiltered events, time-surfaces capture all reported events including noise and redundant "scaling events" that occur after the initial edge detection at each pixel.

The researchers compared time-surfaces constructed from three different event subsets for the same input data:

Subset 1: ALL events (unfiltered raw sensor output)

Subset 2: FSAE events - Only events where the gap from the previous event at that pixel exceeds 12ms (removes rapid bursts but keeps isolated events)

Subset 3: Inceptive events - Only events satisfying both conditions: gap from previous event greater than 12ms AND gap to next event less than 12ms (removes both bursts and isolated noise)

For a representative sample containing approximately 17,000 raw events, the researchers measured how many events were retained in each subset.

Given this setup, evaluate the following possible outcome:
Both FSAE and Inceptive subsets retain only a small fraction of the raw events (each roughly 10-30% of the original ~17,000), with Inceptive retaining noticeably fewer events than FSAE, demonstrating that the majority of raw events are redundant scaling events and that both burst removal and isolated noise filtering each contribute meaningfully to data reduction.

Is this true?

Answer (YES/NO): NO